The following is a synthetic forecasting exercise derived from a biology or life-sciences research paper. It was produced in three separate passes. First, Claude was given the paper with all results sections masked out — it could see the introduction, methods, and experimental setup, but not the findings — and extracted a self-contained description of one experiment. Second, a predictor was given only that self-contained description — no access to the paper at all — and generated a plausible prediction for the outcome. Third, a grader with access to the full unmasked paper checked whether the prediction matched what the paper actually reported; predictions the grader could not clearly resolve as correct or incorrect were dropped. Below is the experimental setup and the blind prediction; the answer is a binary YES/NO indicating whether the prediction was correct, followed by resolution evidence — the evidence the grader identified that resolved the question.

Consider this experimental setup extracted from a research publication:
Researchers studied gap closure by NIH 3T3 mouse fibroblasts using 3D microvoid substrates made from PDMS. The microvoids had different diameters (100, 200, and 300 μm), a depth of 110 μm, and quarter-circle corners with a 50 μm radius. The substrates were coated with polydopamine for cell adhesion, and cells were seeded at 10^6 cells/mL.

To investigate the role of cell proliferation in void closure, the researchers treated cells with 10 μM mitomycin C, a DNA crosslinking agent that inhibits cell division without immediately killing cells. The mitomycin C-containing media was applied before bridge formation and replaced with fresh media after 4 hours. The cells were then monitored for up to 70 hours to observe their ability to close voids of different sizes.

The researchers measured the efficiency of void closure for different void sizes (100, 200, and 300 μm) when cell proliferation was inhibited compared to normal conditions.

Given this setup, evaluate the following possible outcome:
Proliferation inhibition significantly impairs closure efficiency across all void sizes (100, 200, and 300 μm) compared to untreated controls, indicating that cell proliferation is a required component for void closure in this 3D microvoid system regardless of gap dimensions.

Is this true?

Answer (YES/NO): NO